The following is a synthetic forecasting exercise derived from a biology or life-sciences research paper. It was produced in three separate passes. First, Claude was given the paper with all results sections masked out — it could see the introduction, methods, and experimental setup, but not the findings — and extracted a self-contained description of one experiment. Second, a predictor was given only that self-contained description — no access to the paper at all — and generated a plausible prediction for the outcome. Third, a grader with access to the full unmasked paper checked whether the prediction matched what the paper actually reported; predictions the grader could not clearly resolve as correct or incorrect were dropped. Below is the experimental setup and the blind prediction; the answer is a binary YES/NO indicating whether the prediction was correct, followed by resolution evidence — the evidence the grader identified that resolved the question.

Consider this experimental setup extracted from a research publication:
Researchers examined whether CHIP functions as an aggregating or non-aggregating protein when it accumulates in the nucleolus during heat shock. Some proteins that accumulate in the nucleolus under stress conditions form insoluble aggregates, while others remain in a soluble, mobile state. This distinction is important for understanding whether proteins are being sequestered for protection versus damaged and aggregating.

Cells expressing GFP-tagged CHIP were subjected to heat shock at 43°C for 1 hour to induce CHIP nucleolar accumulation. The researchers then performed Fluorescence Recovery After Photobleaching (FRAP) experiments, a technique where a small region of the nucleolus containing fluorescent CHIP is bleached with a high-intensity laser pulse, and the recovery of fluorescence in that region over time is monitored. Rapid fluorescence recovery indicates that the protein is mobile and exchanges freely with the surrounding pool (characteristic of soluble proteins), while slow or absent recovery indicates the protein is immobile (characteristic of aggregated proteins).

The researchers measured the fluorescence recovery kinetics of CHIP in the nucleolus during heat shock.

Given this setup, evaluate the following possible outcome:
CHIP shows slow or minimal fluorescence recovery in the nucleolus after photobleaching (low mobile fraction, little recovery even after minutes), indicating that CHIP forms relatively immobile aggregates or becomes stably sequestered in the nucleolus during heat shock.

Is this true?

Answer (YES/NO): NO